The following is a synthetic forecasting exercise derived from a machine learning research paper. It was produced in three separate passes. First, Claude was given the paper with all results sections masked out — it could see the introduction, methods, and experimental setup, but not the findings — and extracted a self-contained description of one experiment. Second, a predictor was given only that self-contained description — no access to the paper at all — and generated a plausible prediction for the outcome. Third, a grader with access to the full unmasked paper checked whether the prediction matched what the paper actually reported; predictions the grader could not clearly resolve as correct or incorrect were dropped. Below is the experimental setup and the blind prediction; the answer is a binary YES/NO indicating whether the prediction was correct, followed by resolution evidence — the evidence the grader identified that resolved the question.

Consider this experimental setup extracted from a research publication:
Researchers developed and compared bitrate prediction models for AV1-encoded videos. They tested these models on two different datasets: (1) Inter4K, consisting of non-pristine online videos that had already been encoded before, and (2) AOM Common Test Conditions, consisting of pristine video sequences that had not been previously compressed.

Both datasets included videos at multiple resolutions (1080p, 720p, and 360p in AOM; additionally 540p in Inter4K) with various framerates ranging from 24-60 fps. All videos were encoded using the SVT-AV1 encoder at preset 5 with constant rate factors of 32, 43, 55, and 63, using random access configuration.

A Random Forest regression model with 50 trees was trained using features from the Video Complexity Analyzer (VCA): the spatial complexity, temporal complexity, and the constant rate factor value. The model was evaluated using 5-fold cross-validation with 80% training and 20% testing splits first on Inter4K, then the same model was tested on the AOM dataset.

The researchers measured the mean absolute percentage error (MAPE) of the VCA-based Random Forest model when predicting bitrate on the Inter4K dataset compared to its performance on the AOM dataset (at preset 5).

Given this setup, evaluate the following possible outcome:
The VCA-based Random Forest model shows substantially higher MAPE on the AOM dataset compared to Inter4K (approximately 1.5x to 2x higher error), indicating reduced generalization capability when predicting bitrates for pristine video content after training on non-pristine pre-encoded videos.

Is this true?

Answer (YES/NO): NO